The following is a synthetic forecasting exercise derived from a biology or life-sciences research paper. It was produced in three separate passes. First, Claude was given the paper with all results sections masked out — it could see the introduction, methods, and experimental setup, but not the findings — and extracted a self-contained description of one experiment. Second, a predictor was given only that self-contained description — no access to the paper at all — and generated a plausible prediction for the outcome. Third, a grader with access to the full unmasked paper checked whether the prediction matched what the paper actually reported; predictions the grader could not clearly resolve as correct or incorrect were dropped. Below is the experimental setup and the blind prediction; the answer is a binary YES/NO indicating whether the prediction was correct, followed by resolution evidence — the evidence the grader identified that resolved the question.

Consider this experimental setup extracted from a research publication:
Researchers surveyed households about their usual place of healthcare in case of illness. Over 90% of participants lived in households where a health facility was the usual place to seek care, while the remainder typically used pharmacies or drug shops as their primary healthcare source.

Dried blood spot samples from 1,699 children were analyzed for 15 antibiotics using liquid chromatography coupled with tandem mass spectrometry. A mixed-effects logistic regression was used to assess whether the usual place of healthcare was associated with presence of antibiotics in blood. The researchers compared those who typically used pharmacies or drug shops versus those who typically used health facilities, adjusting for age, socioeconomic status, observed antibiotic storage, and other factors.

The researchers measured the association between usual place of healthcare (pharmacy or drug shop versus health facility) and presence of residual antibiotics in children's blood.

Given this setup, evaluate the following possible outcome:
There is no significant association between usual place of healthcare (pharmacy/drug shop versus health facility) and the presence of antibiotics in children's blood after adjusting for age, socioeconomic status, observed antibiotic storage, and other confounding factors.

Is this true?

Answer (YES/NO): YES